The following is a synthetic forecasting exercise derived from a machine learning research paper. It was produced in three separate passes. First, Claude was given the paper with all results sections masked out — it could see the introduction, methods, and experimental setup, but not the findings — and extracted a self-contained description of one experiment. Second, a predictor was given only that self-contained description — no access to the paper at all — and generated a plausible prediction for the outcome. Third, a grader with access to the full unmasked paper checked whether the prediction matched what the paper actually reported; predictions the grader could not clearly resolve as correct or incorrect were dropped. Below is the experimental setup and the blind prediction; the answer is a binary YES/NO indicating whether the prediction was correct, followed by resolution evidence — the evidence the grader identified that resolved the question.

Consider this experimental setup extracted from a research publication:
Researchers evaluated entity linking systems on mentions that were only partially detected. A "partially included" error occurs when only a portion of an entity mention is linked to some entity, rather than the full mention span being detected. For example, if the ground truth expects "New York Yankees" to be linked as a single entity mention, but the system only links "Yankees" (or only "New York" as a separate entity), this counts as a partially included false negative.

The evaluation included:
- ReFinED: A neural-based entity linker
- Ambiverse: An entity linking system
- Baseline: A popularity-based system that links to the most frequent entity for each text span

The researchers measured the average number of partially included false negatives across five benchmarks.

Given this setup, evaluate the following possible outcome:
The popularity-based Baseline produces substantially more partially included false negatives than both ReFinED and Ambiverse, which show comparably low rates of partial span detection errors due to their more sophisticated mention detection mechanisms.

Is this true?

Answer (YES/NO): NO